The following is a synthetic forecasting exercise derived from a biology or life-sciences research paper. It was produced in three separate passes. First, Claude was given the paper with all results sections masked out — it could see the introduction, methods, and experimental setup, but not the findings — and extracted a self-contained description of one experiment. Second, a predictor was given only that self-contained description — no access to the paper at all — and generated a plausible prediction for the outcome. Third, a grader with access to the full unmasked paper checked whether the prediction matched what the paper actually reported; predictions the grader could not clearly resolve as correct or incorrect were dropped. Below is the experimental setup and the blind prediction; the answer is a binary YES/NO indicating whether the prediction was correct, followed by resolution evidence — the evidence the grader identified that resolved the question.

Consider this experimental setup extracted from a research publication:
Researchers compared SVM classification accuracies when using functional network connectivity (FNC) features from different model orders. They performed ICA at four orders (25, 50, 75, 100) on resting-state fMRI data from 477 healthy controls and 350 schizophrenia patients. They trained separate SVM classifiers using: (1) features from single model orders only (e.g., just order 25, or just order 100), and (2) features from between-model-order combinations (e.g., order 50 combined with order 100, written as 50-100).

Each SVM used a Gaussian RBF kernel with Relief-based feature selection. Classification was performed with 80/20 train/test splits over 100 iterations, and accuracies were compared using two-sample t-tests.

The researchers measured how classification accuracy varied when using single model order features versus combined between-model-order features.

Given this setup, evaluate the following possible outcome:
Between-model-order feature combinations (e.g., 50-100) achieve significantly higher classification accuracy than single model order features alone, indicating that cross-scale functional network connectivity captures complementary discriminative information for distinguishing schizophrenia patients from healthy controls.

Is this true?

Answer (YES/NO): YES